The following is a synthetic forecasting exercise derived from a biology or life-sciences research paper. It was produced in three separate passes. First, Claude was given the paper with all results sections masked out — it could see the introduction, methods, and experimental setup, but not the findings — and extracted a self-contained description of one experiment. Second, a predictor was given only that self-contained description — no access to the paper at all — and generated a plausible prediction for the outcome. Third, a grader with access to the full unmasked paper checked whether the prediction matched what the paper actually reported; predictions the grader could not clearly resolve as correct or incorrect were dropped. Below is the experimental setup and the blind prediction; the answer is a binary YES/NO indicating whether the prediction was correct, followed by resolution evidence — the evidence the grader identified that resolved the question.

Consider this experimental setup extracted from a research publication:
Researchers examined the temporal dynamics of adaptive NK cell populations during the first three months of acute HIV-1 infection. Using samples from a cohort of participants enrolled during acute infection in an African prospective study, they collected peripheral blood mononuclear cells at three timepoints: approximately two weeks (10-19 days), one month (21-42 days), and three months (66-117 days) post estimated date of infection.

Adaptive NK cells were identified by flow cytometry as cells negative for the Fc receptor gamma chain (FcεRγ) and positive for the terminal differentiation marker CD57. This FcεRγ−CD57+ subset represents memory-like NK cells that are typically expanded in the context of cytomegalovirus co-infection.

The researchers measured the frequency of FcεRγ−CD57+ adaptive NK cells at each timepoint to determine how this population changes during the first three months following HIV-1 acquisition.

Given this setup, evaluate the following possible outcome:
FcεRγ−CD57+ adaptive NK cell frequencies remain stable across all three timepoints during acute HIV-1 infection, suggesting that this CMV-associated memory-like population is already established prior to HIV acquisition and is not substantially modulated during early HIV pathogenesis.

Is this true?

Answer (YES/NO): NO